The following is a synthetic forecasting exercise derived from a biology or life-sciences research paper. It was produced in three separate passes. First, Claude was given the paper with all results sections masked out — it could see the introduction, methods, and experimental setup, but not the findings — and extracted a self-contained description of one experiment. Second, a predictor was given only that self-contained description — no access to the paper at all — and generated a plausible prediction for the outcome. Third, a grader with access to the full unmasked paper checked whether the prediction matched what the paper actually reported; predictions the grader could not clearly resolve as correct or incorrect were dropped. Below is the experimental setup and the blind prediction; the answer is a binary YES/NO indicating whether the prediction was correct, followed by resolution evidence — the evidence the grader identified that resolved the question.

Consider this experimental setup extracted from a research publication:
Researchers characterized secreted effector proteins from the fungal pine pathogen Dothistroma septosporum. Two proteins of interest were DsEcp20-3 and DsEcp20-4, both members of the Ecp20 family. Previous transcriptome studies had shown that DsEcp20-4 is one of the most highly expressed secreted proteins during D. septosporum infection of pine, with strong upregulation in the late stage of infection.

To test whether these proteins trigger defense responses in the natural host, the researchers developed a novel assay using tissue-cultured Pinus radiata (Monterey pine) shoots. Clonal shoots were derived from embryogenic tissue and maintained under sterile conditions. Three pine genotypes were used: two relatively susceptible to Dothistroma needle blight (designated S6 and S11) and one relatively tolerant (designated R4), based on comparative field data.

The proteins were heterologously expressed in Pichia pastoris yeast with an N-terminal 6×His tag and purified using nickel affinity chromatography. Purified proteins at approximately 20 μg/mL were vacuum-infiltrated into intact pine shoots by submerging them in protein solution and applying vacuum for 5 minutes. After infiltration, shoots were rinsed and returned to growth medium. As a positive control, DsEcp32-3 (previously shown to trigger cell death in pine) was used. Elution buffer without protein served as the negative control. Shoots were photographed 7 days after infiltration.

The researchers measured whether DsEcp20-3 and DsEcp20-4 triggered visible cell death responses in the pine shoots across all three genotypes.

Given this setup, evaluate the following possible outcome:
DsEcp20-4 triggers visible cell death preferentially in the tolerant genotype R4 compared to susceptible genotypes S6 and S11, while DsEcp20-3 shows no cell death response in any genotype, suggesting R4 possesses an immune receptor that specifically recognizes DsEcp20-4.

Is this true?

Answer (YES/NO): NO